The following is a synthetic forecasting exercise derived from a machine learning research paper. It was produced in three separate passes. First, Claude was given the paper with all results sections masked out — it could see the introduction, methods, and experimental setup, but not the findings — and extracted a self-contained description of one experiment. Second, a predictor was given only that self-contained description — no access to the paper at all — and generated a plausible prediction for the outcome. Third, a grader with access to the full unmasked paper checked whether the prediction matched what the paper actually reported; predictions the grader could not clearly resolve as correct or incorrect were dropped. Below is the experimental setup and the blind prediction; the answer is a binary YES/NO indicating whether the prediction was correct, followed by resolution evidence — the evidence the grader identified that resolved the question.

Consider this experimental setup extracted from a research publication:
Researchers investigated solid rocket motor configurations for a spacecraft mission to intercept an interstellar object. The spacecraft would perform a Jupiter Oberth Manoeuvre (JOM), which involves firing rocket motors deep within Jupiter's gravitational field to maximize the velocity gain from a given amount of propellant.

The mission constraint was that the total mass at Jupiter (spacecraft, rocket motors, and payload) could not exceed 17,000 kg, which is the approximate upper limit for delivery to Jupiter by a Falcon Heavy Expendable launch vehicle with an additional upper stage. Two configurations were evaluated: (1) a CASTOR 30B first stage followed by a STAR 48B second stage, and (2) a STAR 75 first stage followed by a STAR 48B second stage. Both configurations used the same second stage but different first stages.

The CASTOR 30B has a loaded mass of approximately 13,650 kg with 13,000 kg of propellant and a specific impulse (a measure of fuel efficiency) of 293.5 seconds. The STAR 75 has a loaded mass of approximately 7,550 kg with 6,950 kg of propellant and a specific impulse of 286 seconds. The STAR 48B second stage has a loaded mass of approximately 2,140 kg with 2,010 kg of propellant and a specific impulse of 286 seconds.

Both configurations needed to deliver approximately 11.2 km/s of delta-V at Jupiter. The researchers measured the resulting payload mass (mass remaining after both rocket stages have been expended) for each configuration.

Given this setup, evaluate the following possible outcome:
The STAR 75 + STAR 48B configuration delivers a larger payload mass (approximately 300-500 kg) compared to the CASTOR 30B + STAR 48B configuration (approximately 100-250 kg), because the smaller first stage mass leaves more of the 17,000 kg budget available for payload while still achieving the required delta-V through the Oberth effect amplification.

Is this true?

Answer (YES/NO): NO